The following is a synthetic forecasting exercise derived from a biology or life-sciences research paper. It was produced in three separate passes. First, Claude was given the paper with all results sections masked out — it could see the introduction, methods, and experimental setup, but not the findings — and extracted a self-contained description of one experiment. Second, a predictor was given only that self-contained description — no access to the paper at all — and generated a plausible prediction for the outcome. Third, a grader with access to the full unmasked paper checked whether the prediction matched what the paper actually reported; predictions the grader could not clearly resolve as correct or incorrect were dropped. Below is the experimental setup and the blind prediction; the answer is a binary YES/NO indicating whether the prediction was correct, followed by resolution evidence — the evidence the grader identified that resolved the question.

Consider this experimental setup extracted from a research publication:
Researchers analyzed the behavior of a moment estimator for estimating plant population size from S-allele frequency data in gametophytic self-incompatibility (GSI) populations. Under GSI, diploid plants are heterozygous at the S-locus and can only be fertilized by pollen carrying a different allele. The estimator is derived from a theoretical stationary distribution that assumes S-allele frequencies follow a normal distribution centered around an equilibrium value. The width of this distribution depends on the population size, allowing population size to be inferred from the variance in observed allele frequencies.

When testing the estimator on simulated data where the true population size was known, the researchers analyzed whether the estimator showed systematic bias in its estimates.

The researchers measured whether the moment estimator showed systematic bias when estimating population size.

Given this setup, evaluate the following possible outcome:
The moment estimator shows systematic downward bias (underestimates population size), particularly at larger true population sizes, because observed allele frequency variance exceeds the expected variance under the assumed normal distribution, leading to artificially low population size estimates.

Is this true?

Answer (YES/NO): NO